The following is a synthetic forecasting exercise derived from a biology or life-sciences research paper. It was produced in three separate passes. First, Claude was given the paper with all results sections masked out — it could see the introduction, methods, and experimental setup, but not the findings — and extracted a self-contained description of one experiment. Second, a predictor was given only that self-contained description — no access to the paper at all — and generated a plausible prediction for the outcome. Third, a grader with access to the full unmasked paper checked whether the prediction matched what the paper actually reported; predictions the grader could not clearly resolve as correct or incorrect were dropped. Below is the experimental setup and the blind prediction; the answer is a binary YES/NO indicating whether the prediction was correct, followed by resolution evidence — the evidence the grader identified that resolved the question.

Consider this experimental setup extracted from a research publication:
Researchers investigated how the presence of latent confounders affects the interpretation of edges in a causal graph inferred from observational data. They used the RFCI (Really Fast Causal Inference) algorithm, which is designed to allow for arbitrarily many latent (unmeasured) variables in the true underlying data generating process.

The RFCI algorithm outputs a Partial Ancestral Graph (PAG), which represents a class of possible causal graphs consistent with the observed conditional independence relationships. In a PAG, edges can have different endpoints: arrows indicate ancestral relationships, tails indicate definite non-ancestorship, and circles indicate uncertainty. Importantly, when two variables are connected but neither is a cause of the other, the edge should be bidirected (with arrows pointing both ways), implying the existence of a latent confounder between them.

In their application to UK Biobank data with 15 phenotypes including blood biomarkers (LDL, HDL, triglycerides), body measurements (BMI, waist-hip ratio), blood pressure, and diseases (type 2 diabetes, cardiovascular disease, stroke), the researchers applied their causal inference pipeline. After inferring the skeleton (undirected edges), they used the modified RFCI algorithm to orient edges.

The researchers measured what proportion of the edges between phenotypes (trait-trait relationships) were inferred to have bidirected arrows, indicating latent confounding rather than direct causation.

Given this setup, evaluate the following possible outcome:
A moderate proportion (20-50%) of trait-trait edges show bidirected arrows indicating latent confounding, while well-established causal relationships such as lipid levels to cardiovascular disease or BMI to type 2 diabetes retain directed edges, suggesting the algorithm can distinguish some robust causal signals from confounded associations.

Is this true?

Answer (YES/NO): NO